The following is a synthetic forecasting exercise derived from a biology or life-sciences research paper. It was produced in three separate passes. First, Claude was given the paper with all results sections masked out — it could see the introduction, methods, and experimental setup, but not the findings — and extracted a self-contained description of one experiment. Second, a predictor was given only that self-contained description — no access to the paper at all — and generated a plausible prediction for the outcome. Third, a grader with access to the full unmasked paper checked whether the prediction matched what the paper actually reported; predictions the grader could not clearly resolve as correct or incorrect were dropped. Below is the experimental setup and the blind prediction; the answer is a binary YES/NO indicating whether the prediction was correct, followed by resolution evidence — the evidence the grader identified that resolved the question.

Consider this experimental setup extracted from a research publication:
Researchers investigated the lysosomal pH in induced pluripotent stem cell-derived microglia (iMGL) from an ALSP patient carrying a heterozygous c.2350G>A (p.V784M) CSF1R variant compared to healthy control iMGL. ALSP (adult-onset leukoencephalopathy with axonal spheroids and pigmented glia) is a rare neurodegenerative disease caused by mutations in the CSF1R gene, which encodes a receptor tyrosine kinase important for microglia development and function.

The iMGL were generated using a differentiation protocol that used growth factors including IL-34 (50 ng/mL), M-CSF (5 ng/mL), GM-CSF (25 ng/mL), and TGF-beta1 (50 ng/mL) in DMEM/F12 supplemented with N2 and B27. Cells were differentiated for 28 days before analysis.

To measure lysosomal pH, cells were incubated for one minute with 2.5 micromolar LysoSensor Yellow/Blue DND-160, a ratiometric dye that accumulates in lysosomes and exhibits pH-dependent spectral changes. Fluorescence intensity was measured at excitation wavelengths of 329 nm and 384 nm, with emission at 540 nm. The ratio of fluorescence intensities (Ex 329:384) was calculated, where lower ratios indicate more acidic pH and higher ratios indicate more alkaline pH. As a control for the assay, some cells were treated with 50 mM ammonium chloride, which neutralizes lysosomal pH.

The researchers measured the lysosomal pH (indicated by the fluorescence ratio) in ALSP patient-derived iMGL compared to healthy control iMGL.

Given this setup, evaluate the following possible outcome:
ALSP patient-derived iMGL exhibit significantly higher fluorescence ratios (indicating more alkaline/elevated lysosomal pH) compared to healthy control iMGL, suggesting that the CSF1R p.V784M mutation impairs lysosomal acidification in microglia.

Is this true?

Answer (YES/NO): NO